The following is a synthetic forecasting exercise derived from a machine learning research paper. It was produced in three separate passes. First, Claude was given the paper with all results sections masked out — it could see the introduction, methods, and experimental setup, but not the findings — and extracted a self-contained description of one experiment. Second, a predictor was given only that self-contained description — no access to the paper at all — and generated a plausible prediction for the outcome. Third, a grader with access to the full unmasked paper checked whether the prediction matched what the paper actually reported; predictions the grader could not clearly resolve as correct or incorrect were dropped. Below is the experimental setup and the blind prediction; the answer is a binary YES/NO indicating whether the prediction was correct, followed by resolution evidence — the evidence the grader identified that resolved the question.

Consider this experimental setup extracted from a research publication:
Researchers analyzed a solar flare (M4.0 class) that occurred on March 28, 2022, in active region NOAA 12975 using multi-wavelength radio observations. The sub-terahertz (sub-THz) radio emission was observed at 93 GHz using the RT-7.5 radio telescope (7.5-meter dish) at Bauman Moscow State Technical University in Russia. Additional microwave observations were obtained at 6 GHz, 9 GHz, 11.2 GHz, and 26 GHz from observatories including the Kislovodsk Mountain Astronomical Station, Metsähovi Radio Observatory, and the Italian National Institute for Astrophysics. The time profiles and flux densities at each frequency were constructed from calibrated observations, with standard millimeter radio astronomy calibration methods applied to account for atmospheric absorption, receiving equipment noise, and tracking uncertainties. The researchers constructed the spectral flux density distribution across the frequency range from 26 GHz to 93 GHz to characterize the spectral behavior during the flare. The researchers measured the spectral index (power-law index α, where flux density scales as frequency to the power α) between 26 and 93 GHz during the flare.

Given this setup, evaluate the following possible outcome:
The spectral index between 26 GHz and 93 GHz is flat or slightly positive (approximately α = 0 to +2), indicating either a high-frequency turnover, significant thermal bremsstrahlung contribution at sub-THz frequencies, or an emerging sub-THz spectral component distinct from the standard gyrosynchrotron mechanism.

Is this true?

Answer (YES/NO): YES